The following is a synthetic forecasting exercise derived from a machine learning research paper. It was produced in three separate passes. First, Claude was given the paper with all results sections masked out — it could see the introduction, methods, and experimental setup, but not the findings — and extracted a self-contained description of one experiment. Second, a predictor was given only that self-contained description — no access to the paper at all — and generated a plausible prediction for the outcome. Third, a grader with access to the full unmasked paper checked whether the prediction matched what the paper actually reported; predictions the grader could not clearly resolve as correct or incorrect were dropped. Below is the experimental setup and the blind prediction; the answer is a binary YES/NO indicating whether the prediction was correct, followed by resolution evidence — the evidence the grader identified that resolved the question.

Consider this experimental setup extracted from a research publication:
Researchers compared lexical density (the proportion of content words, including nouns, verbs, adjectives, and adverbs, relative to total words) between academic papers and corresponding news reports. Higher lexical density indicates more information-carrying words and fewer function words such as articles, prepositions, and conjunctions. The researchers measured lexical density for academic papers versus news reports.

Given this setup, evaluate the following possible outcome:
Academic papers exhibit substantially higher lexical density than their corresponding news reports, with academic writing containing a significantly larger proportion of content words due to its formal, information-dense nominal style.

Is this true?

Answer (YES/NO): NO